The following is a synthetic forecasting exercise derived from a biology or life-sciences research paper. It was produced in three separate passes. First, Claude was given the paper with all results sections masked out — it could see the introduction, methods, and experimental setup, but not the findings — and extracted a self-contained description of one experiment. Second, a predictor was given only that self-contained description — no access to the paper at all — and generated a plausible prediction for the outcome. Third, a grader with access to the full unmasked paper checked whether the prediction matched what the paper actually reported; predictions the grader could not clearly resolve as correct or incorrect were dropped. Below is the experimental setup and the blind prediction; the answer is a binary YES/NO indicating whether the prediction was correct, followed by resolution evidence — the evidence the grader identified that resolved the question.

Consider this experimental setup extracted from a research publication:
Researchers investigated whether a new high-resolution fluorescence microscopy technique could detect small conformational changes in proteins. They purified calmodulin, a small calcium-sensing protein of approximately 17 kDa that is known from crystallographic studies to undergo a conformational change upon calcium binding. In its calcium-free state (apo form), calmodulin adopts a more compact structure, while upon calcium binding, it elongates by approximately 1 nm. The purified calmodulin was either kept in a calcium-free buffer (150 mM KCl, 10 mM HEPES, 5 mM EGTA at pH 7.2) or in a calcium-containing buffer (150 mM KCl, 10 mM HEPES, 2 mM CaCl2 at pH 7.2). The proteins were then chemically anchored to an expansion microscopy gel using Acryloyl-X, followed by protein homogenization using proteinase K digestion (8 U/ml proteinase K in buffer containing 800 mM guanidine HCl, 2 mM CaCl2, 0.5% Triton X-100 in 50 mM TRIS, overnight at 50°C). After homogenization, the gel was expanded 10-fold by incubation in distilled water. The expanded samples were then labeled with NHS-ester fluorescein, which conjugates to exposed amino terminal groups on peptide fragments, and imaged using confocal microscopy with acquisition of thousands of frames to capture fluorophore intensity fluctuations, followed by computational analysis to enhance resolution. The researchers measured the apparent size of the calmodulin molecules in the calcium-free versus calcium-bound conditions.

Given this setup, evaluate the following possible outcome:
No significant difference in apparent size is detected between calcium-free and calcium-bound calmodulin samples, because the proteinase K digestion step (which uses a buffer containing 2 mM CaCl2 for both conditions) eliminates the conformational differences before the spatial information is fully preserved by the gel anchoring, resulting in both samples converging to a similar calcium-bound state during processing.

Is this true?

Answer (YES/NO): NO